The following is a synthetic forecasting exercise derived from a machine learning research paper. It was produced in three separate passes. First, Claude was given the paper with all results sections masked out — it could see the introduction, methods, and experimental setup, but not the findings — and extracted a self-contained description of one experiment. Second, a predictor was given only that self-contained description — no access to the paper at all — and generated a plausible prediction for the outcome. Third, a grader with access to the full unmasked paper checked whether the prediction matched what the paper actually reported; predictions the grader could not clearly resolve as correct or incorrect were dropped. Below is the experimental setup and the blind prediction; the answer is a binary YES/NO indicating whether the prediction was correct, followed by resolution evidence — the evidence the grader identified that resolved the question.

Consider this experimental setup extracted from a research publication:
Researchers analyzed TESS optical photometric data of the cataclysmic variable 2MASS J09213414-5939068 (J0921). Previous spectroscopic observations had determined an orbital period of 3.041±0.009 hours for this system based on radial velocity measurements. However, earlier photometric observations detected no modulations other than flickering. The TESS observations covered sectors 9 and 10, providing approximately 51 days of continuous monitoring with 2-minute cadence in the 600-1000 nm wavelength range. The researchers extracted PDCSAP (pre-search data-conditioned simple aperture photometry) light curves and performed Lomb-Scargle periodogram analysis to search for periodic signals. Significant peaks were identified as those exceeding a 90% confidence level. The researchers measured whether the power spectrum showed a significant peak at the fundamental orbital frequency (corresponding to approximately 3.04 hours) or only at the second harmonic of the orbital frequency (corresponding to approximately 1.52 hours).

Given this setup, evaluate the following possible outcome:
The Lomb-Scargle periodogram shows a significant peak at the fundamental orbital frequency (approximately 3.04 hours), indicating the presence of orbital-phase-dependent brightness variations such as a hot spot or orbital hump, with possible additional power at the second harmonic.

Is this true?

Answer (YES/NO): NO